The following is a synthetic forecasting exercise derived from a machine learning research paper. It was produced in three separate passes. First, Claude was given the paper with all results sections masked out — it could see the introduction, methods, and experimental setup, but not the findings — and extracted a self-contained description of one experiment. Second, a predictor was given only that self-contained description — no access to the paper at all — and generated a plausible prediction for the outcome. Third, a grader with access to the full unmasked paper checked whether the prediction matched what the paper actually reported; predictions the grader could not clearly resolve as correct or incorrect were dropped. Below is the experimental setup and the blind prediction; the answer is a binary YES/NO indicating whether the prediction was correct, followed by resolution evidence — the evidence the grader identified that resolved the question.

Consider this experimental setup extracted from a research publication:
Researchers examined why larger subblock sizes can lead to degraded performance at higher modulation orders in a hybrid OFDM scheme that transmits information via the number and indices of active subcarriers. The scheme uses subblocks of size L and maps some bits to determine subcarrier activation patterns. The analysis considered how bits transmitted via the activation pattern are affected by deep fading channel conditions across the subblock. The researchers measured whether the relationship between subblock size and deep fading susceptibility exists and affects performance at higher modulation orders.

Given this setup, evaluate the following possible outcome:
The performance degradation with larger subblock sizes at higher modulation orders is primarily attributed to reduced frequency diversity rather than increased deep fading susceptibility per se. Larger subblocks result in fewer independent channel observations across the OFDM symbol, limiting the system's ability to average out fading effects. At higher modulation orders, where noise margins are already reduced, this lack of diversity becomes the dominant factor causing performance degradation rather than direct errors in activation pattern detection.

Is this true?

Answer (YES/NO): NO